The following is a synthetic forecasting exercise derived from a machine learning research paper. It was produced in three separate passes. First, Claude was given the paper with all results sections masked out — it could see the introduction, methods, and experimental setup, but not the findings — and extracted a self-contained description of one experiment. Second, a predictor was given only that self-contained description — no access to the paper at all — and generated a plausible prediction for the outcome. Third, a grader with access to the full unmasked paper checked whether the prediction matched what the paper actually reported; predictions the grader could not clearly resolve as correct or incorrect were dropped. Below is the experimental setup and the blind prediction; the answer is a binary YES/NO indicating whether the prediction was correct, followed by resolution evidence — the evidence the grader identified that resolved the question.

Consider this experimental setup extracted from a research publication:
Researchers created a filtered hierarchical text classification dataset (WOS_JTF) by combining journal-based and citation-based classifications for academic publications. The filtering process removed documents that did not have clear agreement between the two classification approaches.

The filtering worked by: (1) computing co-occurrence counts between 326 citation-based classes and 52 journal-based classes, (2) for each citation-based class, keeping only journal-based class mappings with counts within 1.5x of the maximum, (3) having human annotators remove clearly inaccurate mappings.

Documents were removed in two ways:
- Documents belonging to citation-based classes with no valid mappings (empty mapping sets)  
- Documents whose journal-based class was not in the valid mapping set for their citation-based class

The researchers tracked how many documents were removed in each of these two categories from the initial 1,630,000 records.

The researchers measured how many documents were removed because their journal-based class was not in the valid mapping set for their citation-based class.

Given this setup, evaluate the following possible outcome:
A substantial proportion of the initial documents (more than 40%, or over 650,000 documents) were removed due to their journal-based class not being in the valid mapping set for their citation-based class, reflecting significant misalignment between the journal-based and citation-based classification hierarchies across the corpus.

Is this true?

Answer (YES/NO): YES